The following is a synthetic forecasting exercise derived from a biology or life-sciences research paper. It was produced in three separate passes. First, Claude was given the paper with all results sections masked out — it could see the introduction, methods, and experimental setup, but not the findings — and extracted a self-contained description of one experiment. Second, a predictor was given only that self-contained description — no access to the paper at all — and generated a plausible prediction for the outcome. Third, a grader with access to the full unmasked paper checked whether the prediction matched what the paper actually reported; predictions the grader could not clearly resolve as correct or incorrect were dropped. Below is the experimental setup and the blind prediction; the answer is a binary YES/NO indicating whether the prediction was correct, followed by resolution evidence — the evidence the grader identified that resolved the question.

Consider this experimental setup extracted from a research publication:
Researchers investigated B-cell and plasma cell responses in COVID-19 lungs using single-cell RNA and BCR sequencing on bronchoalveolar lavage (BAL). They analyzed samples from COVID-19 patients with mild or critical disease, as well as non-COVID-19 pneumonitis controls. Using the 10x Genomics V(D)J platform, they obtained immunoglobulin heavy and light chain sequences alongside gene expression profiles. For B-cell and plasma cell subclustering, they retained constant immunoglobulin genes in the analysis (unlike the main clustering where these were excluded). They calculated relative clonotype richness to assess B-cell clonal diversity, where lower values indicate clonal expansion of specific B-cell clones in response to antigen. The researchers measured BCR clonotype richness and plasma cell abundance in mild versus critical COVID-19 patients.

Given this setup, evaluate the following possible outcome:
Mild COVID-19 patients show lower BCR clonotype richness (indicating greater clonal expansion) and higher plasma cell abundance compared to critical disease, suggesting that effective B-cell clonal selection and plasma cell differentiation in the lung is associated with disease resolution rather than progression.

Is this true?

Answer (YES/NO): NO